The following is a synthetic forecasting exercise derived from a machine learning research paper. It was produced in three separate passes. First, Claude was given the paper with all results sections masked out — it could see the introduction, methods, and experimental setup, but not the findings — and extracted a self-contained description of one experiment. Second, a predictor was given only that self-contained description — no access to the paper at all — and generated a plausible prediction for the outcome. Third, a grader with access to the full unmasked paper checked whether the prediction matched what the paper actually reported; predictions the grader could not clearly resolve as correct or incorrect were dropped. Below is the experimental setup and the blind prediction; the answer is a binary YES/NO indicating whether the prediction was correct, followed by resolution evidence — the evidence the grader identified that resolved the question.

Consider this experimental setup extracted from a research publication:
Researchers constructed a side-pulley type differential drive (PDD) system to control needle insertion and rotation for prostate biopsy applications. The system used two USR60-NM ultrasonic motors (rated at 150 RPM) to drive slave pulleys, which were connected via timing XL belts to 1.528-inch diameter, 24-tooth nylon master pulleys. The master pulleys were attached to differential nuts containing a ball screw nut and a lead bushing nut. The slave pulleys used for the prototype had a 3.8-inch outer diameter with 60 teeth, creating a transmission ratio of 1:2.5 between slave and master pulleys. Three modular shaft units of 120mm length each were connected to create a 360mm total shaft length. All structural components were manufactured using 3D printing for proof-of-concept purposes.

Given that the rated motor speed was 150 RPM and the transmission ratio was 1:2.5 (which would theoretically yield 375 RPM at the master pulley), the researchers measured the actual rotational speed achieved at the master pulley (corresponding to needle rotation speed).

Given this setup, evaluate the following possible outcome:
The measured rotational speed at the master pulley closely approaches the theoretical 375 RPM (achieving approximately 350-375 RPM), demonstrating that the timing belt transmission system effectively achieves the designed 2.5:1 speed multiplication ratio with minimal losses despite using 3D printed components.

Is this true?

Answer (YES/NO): NO